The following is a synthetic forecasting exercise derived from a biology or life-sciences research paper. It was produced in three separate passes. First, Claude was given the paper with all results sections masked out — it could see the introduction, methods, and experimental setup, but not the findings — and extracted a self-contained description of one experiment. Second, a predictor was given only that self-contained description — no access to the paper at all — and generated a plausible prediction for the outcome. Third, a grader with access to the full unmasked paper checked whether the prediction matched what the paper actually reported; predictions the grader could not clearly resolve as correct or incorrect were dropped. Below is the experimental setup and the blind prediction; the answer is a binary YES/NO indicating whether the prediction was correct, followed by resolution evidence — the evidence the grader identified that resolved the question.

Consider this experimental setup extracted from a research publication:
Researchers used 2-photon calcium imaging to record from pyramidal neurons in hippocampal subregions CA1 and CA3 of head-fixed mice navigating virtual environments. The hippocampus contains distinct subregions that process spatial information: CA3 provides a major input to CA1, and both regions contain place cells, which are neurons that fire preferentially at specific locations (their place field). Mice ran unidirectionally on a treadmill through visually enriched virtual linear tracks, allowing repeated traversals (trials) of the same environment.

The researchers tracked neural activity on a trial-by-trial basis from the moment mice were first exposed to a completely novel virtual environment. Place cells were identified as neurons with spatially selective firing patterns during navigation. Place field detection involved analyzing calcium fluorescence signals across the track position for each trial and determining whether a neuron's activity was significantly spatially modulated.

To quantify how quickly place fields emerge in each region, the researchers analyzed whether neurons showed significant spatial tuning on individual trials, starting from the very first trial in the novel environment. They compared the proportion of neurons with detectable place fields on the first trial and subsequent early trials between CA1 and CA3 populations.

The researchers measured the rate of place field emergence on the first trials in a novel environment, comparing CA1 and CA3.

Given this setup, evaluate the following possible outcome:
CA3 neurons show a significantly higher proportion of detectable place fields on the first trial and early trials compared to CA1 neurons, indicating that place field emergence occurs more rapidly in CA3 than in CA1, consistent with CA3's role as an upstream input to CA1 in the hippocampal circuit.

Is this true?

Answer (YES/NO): NO